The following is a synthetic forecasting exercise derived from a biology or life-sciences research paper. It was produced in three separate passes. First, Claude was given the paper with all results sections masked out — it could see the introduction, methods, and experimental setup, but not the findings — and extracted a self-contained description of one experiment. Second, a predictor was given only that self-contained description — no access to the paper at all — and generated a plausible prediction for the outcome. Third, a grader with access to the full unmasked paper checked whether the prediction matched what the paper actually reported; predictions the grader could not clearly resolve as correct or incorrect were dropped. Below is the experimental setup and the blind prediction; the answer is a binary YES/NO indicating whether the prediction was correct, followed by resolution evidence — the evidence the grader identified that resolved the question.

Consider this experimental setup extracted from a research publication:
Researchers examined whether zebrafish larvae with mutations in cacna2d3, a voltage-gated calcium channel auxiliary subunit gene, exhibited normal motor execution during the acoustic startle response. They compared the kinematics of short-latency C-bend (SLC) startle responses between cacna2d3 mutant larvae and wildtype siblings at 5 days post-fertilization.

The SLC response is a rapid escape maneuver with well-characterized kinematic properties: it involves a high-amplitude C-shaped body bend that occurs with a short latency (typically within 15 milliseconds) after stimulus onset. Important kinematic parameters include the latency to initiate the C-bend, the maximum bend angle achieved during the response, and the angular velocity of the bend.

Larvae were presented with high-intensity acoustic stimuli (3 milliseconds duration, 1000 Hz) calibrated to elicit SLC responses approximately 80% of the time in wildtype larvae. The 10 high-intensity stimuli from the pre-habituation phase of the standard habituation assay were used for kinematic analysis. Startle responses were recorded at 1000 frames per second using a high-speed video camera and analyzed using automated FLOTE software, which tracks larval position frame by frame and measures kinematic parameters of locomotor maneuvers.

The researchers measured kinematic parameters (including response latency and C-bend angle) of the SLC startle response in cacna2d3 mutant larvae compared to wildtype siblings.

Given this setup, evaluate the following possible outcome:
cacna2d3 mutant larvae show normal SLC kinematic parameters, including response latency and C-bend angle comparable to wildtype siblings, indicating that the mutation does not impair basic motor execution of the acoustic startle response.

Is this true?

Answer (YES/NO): NO